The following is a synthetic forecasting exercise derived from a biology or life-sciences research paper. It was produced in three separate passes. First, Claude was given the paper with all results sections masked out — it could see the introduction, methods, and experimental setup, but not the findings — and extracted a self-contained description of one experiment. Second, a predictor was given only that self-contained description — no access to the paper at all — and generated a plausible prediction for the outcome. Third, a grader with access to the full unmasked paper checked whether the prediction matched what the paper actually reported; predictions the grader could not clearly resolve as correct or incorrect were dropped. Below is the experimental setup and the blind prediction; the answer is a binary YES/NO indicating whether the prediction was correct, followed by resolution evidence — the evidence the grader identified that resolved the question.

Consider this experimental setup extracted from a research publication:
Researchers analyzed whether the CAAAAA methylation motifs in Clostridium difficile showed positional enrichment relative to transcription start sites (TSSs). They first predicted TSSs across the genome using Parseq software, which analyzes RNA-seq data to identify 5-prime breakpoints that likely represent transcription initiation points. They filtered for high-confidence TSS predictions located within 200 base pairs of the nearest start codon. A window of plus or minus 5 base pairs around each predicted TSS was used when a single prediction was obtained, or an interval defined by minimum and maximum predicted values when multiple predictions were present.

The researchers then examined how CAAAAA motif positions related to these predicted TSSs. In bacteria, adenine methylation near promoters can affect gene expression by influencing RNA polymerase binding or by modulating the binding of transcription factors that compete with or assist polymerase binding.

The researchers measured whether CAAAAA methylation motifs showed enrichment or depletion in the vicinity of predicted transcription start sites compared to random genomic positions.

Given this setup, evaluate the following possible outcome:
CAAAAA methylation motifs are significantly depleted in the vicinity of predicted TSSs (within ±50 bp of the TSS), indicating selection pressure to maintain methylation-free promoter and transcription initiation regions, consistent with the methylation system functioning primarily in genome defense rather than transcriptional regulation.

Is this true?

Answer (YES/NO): NO